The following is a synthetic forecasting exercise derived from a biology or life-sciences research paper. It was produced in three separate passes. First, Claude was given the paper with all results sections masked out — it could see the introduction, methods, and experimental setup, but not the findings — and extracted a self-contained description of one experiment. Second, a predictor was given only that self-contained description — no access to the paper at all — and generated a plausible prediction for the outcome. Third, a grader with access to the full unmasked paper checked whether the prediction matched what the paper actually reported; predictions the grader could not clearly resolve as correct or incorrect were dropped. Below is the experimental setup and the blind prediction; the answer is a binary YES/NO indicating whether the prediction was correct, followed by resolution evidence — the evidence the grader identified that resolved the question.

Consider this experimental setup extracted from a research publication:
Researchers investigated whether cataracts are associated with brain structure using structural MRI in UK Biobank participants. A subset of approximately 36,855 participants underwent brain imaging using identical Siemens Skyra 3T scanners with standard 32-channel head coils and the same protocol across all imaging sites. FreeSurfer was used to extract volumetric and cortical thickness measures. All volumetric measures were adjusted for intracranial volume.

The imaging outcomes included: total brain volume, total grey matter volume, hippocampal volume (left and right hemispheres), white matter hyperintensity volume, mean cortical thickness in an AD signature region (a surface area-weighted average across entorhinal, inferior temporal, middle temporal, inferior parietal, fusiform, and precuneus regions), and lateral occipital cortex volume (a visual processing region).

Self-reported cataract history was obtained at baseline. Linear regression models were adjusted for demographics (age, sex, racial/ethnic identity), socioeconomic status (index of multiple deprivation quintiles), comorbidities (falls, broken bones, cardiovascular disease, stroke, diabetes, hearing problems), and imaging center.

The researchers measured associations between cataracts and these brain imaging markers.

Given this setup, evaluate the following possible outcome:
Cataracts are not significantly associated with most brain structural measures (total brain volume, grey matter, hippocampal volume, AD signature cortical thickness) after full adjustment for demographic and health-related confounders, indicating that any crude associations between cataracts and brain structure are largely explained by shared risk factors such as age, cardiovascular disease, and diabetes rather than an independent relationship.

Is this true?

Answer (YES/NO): NO